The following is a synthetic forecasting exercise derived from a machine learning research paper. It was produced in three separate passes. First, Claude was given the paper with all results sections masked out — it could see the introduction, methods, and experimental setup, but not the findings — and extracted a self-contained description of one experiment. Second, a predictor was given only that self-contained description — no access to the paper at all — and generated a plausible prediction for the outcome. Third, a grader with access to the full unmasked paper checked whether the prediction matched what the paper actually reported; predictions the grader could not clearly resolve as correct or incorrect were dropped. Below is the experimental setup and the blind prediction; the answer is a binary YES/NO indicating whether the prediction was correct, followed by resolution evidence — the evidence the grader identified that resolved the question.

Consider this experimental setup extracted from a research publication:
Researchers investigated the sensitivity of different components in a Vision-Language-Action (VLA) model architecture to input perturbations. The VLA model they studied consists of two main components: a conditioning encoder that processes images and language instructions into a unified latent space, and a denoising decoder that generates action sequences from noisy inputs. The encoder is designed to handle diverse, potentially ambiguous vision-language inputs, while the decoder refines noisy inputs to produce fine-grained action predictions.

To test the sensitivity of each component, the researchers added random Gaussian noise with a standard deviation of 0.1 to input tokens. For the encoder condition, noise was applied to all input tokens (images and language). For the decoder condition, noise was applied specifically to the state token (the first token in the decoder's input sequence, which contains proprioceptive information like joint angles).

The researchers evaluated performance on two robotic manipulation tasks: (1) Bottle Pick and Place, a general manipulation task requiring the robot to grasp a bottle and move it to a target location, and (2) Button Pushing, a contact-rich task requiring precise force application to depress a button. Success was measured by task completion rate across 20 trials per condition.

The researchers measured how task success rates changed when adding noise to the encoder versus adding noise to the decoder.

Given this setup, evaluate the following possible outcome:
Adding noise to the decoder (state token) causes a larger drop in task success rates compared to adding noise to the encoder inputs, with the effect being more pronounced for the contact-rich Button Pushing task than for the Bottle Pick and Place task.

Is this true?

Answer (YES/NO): YES